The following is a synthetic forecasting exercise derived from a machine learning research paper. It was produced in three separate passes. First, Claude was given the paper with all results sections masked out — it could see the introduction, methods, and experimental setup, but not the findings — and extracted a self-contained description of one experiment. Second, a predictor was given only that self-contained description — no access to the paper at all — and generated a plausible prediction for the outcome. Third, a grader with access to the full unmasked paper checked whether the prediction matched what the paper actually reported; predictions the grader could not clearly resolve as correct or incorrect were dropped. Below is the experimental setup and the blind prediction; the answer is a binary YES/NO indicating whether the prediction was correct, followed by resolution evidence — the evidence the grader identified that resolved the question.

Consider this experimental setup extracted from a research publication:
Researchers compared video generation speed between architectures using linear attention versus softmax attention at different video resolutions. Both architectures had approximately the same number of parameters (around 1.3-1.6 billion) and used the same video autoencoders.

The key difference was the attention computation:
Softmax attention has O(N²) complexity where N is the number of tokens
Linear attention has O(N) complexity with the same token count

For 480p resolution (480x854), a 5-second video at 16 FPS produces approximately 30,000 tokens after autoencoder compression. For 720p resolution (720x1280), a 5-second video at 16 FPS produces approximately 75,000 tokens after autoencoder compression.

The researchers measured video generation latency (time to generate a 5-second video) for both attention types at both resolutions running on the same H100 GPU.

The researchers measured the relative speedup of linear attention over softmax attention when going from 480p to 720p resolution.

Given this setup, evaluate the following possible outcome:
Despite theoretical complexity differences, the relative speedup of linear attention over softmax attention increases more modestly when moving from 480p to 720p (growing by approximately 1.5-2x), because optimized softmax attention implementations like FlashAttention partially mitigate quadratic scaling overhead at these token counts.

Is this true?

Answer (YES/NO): YES